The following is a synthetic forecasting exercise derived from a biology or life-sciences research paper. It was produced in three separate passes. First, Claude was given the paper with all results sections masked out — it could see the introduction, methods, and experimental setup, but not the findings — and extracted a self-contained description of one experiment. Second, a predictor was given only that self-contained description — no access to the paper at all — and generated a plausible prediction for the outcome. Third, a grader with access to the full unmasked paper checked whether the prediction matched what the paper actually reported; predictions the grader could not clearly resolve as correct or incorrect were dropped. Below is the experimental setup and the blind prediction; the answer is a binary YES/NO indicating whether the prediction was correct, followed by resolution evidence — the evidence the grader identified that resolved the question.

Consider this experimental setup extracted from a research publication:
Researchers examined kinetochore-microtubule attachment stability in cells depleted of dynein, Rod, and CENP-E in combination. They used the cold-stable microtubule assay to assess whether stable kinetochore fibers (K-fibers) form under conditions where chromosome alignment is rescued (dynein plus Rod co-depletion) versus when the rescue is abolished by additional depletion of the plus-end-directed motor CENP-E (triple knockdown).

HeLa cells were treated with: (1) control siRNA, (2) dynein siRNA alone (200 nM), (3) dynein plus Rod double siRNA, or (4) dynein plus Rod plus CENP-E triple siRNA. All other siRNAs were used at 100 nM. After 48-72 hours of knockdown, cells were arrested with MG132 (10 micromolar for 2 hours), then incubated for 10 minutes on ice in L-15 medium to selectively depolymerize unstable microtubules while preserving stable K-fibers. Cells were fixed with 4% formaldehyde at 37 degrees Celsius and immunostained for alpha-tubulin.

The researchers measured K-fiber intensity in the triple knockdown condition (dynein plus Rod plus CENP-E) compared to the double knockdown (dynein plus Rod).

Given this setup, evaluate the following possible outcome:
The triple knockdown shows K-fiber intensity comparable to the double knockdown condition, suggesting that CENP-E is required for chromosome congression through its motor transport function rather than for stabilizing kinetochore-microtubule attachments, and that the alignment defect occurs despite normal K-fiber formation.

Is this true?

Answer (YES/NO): NO